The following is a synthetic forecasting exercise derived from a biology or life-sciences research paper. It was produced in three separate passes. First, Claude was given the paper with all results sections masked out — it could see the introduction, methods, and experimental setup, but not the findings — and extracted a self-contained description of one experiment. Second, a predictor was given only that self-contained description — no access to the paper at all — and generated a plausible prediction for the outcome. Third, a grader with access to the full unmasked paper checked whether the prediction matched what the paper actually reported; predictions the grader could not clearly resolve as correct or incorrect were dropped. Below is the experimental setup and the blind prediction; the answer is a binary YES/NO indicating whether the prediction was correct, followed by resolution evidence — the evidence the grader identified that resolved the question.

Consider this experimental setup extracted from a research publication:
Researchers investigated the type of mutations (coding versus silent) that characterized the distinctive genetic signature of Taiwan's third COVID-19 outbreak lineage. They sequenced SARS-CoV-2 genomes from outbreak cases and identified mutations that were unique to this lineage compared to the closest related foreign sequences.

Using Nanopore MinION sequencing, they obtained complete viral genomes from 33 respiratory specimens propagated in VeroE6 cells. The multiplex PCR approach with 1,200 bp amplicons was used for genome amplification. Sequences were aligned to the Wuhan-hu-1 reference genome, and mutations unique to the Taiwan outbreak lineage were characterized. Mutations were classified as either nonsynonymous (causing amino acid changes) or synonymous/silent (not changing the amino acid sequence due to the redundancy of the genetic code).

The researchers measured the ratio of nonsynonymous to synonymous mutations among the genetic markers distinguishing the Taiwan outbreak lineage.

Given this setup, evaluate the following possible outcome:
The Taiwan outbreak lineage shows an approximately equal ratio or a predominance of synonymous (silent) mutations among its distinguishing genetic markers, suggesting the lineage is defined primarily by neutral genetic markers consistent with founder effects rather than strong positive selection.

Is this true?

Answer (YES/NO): YES